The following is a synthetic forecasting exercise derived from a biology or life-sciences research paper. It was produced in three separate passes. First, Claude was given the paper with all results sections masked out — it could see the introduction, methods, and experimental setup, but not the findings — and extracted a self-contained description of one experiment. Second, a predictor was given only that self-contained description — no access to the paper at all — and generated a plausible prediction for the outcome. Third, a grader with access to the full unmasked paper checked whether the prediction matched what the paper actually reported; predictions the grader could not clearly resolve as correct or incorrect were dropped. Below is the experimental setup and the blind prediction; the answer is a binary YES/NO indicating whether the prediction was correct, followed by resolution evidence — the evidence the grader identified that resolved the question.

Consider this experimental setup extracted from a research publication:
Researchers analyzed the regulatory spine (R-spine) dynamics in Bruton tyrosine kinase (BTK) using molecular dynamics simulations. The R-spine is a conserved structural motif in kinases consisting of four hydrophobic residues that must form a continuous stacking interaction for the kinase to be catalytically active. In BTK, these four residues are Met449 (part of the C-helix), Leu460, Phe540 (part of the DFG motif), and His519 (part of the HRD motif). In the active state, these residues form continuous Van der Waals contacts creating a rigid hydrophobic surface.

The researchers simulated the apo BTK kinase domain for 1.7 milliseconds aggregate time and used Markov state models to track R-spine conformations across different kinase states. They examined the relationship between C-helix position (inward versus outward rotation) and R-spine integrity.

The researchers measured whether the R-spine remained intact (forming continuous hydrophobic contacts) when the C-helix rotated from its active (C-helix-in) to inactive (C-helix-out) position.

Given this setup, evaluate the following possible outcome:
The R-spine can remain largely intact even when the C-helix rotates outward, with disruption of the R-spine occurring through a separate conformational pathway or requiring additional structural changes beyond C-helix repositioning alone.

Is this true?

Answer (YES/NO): NO